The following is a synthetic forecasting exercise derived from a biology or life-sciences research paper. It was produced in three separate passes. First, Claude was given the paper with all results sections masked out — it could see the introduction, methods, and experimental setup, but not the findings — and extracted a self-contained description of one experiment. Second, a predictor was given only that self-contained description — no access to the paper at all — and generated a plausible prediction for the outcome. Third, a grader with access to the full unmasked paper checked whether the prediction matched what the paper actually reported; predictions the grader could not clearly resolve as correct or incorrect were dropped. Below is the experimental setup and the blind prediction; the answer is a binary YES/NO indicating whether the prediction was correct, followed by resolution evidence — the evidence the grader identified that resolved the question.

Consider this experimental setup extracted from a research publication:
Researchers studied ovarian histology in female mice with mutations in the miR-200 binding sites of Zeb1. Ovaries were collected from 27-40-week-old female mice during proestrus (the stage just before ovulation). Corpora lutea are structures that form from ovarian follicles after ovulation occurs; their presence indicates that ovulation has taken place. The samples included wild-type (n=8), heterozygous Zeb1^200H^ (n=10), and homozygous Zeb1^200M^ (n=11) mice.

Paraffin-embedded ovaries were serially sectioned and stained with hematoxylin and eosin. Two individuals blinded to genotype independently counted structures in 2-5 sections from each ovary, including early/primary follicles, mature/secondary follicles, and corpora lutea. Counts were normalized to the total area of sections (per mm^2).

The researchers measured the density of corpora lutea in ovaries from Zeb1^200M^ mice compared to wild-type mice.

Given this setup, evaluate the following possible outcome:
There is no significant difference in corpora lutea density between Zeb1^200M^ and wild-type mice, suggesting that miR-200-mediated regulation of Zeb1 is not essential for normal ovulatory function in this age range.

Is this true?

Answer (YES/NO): NO